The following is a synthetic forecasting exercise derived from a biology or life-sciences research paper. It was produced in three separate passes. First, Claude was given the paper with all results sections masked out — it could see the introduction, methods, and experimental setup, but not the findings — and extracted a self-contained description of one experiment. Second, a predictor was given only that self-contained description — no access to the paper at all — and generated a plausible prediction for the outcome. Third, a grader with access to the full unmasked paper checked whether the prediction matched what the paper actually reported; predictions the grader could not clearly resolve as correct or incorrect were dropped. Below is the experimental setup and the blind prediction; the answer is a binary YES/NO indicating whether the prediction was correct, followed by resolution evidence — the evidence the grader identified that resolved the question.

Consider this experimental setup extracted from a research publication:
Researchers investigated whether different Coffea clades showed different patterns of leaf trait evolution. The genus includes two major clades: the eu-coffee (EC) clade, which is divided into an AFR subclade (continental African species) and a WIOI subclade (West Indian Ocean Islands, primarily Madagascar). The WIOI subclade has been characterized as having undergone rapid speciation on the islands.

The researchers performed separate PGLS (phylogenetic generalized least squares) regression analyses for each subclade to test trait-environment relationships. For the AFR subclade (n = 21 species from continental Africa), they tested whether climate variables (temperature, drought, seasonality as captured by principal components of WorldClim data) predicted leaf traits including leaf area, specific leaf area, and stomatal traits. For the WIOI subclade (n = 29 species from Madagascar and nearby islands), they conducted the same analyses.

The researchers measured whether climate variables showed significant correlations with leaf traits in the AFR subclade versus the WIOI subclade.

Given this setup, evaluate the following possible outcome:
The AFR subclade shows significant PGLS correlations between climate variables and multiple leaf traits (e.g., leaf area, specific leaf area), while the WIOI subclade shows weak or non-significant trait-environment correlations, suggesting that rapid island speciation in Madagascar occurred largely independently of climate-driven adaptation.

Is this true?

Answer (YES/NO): NO